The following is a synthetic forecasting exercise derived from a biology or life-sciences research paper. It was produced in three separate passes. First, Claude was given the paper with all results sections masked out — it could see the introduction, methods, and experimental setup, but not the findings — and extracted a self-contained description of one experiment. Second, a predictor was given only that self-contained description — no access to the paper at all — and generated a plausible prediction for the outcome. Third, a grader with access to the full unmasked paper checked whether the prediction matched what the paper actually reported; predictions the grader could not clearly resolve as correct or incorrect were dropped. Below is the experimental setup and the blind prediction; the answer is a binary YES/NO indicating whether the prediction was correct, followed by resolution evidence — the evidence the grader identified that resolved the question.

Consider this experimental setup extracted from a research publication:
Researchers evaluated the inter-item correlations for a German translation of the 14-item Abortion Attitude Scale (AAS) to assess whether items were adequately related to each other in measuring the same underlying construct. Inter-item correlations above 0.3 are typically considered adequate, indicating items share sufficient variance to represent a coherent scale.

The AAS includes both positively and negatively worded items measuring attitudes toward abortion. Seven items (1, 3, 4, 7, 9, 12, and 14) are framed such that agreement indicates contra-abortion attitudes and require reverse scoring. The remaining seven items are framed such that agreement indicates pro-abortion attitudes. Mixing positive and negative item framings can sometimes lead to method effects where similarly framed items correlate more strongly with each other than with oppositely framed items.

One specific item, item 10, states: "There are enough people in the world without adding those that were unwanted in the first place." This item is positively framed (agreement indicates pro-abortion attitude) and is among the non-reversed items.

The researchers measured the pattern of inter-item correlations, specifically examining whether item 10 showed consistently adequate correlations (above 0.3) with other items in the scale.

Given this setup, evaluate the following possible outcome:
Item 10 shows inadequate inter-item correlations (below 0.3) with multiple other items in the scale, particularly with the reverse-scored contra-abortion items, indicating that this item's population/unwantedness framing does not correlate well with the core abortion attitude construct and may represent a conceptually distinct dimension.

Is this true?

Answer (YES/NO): YES